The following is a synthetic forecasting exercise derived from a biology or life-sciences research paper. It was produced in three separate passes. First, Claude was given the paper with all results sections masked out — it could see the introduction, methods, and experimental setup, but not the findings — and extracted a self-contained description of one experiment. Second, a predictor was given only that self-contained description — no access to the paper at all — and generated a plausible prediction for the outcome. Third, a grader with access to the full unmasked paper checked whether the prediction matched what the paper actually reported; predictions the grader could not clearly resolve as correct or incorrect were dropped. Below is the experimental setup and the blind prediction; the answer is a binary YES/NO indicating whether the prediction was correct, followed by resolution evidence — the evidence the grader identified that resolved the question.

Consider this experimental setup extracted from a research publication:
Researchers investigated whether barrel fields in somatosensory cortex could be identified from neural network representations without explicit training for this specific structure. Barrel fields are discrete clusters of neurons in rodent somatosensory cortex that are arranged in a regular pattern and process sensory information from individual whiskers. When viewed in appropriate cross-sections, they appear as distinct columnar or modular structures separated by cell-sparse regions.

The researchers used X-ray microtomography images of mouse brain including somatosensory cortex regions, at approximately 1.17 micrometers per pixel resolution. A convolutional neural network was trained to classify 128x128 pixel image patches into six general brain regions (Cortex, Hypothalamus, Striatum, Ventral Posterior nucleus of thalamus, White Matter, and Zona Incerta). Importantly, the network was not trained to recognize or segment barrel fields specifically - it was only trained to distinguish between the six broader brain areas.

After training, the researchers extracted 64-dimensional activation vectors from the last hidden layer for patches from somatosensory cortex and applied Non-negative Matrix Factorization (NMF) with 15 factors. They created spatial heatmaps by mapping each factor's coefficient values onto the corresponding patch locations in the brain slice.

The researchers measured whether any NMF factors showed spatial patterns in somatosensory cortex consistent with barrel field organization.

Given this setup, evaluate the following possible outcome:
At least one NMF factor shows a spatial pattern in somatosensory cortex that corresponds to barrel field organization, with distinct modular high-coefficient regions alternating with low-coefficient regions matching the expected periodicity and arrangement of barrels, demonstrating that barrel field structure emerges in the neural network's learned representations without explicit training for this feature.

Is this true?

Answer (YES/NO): YES